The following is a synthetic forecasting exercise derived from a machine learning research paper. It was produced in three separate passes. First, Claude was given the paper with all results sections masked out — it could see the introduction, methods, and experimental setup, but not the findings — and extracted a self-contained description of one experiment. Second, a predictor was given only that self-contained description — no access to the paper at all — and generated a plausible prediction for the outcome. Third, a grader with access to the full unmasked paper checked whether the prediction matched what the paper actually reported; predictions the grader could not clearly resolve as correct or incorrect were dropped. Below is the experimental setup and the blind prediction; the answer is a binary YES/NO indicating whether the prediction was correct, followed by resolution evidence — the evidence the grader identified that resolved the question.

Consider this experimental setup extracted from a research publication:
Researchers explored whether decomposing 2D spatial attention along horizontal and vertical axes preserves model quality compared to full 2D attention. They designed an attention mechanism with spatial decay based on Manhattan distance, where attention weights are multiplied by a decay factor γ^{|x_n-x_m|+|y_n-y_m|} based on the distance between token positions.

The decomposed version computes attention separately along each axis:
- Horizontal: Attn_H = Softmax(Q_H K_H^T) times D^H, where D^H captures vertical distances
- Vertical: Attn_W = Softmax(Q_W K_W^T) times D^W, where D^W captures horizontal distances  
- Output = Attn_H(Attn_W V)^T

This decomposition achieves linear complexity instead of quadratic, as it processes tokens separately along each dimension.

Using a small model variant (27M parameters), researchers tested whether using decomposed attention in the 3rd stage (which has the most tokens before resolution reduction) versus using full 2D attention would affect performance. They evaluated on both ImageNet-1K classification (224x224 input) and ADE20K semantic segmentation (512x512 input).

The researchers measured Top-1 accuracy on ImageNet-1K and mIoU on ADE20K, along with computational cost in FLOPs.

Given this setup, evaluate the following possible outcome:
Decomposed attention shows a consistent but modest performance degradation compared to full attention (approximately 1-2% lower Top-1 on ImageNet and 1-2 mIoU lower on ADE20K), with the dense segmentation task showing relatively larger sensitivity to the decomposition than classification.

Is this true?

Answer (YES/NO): NO